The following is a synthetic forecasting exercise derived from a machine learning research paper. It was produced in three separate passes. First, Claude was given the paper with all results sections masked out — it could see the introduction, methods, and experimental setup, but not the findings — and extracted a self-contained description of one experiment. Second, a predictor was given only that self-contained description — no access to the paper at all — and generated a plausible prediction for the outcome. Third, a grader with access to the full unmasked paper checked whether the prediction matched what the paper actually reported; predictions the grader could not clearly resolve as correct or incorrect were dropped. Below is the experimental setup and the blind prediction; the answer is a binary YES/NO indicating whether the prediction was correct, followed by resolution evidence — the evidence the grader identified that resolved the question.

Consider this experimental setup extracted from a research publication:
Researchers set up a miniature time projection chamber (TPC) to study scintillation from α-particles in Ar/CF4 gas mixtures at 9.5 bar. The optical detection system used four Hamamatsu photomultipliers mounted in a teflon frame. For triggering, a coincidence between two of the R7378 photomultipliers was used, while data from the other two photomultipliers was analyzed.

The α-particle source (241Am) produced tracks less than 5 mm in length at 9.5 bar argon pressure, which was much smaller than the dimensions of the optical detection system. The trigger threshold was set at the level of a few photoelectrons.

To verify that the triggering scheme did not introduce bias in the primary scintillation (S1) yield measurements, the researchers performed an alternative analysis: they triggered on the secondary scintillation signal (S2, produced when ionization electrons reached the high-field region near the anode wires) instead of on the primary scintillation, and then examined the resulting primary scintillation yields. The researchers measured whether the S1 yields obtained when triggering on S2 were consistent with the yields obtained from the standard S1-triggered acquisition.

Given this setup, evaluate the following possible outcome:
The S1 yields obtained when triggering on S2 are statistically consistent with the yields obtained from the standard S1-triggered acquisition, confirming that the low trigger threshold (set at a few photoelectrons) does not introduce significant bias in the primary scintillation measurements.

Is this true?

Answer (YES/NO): YES